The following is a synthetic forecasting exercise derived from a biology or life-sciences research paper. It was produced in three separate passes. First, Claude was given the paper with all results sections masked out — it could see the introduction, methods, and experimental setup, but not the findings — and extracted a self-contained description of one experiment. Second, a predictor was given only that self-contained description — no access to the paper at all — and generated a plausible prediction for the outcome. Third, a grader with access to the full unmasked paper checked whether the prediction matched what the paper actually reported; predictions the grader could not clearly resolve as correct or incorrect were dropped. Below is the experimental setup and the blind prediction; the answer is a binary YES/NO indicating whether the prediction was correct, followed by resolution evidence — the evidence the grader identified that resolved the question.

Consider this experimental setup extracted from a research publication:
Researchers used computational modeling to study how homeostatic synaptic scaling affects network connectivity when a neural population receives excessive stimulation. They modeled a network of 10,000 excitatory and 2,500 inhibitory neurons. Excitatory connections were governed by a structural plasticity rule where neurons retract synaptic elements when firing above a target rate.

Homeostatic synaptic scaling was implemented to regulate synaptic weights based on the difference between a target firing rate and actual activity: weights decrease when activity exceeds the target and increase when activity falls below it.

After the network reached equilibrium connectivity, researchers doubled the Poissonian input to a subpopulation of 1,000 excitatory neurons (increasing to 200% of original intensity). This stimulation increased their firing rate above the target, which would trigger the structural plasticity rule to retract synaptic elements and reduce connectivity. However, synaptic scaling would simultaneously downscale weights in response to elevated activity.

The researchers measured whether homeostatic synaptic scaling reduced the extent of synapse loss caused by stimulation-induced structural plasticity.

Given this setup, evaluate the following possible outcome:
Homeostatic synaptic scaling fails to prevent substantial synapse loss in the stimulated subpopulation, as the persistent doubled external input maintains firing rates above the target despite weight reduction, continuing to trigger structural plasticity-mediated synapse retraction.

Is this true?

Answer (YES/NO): NO